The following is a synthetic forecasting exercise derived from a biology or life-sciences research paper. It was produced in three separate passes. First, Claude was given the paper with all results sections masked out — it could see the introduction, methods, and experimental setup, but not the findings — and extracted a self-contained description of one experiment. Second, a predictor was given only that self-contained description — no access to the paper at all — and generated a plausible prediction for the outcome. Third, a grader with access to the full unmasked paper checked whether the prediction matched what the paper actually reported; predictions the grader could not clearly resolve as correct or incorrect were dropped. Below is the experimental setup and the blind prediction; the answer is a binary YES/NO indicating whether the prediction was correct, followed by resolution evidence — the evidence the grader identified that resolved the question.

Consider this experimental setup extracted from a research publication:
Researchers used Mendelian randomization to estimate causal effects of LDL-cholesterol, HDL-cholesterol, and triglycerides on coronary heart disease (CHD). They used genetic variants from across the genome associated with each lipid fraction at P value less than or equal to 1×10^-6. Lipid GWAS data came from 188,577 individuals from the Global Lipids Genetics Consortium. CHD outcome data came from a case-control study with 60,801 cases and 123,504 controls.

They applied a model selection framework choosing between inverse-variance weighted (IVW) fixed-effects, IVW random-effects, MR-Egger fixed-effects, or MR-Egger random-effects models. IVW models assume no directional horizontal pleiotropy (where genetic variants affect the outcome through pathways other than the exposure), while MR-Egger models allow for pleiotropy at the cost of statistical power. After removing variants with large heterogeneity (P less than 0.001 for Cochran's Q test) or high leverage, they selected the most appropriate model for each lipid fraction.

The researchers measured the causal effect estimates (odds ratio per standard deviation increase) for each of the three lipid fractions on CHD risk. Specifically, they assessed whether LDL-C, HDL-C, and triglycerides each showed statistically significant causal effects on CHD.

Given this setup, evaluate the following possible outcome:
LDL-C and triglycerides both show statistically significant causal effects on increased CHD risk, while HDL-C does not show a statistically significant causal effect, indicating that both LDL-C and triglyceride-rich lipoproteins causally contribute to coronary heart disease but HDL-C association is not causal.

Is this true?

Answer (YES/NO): YES